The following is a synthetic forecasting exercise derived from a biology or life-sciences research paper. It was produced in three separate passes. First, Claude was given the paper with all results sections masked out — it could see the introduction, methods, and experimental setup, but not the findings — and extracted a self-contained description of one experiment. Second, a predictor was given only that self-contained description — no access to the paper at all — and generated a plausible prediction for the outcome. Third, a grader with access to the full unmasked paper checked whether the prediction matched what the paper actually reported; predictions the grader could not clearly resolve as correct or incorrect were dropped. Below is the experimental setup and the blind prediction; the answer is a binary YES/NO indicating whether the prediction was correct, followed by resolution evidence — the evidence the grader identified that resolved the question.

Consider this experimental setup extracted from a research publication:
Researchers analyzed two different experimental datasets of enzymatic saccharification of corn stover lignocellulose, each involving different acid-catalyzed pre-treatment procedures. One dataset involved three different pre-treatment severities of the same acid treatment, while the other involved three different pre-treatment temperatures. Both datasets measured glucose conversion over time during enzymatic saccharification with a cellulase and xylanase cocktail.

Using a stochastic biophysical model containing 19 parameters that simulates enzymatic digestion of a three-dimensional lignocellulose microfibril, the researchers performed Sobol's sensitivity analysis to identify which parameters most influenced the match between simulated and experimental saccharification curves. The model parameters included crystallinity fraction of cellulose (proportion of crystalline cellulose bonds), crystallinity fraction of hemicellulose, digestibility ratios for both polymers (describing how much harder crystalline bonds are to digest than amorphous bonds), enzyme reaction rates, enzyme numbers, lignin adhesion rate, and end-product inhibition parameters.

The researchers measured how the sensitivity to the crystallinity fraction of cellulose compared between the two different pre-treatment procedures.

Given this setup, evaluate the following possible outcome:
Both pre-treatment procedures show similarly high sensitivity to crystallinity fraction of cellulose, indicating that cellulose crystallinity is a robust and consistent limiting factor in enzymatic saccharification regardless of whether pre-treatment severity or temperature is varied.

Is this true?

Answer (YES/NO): NO